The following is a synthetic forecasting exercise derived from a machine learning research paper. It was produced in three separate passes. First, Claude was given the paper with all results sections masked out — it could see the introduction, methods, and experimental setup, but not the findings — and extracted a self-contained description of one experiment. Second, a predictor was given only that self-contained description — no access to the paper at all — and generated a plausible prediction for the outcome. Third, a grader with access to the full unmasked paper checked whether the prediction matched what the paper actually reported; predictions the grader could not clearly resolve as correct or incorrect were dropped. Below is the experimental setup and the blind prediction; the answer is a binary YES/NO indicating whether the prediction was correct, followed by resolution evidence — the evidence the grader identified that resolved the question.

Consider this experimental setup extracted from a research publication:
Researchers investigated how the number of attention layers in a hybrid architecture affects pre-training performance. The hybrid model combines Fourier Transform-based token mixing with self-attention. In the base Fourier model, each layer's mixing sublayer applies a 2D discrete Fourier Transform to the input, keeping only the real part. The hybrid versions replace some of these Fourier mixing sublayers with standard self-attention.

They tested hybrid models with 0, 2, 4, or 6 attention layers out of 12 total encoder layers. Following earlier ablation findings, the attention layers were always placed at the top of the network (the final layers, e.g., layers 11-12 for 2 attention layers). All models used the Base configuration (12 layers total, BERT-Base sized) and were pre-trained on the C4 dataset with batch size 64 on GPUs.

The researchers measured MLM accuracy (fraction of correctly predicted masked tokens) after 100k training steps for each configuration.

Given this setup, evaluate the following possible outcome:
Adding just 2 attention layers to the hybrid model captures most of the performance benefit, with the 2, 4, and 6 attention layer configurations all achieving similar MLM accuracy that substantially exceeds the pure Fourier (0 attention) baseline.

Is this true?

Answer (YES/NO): NO